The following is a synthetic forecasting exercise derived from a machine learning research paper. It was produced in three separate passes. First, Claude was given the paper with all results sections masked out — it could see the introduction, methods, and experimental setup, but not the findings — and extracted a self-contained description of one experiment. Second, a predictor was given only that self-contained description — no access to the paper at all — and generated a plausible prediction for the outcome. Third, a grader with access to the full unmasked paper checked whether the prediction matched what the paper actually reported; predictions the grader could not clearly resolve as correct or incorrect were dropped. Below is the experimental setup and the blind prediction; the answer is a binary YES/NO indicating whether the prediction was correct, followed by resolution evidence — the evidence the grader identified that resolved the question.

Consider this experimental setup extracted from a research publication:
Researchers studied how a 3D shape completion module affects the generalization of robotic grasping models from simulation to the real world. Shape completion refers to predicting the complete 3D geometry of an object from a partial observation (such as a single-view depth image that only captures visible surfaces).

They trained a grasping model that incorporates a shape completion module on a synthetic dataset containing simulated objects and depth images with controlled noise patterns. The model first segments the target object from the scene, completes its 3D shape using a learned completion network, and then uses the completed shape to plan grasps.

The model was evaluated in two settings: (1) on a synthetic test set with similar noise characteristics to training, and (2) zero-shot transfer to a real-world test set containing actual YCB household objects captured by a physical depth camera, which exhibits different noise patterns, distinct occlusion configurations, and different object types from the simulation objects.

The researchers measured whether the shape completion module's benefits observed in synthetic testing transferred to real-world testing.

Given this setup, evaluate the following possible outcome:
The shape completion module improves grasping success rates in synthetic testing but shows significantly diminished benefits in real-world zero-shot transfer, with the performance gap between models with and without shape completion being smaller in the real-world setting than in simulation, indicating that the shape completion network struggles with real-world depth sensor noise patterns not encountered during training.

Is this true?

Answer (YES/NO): YES